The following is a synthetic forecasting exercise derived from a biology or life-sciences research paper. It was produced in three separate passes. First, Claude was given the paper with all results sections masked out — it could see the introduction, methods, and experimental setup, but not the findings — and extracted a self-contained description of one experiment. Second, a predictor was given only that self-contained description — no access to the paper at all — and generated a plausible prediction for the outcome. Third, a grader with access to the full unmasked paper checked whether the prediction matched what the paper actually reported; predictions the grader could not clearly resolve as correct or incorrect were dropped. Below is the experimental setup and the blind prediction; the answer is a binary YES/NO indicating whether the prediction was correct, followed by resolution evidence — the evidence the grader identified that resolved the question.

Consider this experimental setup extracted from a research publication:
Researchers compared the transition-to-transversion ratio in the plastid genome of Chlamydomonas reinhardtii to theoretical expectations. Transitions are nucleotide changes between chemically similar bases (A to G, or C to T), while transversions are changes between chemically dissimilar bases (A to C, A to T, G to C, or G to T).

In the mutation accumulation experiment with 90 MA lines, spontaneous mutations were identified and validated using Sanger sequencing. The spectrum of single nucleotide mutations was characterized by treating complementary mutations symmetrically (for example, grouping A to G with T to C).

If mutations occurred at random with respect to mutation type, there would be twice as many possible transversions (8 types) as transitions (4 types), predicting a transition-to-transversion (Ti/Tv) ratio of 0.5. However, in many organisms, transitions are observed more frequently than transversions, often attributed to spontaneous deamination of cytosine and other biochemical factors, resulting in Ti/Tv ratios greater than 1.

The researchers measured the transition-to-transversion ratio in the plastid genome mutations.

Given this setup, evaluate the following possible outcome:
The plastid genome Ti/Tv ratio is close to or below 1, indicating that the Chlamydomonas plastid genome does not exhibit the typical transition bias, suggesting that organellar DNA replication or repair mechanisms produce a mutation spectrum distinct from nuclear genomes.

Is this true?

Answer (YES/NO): YES